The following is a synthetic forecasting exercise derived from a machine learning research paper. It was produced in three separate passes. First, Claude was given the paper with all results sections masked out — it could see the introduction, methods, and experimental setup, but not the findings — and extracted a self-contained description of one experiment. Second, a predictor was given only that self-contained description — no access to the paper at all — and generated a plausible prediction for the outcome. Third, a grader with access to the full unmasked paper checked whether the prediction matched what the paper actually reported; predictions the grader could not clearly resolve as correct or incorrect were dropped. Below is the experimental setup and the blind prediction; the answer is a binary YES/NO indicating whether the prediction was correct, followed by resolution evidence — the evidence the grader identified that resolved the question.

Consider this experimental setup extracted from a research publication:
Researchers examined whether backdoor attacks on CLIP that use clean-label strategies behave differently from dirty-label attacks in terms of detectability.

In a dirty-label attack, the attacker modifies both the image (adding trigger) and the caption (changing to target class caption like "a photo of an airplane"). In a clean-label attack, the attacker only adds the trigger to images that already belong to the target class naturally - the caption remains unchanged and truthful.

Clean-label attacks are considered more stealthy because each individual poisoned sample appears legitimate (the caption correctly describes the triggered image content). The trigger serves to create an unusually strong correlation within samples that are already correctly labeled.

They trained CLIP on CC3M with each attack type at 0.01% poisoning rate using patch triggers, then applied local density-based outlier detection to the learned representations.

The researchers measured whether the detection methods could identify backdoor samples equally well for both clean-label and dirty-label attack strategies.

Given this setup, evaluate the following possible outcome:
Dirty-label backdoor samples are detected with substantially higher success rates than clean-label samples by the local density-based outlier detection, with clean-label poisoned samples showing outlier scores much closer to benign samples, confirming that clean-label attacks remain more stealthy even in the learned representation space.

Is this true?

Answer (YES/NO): NO